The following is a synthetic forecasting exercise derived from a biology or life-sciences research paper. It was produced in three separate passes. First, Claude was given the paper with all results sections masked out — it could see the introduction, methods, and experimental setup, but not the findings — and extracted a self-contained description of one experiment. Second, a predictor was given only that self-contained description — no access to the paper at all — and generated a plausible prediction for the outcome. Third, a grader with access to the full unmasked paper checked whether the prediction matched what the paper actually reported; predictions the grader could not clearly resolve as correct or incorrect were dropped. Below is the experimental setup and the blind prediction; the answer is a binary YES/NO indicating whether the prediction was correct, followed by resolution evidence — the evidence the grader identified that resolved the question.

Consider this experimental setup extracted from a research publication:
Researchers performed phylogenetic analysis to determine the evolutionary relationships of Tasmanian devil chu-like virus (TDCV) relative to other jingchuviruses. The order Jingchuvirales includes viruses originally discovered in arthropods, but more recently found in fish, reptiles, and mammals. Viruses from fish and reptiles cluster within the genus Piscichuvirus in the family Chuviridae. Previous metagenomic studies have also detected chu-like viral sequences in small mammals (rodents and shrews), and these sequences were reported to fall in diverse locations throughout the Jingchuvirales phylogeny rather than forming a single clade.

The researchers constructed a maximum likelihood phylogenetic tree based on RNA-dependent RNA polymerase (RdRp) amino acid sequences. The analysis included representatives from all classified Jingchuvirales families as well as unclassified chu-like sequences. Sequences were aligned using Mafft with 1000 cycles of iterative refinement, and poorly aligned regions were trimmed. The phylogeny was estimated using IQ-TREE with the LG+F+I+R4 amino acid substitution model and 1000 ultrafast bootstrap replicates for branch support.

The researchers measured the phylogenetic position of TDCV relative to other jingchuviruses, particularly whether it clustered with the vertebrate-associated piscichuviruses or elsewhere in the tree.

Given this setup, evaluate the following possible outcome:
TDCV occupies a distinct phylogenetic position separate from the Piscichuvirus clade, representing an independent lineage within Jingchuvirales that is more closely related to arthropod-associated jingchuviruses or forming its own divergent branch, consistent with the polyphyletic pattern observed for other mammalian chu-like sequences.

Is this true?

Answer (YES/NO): YES